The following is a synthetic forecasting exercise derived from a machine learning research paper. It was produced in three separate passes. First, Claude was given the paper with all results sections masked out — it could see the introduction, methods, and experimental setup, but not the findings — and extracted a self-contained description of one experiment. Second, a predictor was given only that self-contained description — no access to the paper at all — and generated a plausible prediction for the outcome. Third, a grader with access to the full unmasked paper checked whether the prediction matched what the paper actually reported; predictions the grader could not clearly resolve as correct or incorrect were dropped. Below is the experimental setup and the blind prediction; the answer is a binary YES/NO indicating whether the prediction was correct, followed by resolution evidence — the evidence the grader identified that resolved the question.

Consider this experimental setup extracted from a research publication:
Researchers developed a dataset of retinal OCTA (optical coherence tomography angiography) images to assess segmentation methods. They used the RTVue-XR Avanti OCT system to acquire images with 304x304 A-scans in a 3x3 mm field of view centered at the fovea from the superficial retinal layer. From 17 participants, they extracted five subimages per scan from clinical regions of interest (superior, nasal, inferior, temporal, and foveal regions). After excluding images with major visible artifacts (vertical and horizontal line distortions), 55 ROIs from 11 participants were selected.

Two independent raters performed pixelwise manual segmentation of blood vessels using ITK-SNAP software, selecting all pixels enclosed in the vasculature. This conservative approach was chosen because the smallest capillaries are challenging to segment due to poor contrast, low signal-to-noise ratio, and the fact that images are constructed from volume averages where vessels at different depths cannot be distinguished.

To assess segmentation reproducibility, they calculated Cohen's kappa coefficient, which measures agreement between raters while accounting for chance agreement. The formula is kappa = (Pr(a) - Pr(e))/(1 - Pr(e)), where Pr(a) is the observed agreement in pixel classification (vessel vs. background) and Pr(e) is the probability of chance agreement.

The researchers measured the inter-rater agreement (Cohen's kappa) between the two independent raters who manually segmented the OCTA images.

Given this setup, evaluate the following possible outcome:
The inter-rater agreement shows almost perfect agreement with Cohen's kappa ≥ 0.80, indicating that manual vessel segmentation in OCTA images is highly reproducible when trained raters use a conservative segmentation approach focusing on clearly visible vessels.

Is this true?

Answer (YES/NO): NO